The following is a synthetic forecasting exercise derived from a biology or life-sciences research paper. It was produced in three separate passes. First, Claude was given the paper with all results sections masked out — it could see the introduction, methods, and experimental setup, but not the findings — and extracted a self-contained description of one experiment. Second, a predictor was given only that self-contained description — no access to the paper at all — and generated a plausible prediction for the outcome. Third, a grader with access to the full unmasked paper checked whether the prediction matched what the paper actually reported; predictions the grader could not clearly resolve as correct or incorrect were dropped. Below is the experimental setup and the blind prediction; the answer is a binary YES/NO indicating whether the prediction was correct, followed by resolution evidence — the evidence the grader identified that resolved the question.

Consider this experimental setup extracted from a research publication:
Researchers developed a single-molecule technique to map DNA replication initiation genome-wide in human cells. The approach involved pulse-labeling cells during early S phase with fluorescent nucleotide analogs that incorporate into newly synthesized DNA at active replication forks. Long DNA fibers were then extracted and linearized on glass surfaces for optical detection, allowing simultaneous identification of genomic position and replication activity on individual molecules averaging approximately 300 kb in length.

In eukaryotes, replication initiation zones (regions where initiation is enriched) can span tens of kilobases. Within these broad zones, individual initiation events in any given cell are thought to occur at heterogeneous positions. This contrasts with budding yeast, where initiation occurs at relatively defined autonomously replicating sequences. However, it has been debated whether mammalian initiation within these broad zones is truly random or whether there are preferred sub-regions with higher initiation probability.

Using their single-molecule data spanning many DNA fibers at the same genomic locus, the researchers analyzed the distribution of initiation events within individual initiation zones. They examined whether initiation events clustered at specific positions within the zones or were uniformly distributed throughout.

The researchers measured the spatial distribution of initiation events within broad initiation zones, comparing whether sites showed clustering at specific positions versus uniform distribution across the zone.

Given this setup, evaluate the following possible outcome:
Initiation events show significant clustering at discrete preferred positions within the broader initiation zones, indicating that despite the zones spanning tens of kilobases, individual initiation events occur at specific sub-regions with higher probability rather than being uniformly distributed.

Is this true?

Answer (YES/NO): NO